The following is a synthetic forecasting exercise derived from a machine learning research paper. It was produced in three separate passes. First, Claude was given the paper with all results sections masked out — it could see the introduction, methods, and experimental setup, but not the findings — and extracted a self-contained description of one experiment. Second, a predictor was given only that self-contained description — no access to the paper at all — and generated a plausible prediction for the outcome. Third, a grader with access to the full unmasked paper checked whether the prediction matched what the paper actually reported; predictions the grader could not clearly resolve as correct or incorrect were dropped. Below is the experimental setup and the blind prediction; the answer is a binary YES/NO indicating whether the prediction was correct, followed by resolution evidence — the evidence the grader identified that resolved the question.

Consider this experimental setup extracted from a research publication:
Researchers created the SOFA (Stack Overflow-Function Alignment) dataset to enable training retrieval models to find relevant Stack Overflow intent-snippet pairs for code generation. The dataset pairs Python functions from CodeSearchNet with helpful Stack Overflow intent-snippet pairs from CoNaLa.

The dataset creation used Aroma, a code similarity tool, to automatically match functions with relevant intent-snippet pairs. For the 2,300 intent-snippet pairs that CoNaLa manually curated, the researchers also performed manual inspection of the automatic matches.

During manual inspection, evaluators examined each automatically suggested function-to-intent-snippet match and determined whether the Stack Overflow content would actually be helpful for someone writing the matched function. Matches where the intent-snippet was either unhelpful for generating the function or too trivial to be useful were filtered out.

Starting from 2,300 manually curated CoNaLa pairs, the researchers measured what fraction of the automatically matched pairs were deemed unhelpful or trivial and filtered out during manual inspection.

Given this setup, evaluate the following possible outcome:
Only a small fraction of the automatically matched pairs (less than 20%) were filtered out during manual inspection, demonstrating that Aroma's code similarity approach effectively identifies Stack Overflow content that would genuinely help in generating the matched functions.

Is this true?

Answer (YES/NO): NO